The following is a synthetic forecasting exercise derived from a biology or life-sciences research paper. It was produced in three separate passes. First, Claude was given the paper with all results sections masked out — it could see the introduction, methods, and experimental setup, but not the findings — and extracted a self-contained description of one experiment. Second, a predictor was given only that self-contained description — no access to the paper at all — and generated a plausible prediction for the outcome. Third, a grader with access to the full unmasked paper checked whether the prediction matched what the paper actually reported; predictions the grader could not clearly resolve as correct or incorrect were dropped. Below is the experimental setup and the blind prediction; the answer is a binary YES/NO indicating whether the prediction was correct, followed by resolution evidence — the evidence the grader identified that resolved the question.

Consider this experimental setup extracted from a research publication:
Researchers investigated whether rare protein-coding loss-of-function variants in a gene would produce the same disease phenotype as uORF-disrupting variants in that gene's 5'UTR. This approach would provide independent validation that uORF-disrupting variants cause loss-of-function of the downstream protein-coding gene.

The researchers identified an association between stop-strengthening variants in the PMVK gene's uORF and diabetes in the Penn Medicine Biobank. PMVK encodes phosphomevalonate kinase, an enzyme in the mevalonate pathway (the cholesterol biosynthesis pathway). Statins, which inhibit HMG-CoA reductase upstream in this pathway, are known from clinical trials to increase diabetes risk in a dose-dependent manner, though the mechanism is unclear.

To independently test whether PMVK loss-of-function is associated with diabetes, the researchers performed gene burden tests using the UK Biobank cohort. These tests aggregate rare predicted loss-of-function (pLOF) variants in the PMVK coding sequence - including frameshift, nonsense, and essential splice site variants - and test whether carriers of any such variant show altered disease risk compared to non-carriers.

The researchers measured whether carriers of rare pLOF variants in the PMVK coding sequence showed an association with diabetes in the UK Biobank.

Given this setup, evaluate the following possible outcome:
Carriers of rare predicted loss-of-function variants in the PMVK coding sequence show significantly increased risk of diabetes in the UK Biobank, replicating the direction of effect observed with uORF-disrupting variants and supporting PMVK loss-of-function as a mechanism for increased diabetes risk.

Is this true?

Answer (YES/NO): YES